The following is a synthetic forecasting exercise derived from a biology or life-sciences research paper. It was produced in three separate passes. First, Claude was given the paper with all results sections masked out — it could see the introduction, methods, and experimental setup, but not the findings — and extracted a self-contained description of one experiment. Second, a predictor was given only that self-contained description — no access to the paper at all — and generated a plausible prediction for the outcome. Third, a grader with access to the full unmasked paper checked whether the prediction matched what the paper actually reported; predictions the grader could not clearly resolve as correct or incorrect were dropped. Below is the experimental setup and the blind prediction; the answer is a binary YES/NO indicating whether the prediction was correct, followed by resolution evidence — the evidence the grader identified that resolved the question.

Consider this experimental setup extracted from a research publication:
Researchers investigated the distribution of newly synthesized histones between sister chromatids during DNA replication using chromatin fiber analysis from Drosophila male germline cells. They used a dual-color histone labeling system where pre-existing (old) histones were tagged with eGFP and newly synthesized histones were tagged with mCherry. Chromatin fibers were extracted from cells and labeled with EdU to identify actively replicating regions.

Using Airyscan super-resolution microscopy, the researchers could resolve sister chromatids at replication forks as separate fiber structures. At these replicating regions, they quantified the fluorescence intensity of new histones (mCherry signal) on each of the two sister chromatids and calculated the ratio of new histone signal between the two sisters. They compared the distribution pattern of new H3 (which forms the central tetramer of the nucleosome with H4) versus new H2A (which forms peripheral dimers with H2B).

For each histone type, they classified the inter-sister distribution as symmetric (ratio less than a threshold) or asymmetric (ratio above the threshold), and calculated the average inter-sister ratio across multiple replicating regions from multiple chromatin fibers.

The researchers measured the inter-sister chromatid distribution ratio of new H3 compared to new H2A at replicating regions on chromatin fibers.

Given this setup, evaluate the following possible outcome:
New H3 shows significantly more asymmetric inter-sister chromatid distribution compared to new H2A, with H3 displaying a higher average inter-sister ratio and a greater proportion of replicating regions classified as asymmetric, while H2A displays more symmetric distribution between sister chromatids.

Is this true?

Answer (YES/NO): YES